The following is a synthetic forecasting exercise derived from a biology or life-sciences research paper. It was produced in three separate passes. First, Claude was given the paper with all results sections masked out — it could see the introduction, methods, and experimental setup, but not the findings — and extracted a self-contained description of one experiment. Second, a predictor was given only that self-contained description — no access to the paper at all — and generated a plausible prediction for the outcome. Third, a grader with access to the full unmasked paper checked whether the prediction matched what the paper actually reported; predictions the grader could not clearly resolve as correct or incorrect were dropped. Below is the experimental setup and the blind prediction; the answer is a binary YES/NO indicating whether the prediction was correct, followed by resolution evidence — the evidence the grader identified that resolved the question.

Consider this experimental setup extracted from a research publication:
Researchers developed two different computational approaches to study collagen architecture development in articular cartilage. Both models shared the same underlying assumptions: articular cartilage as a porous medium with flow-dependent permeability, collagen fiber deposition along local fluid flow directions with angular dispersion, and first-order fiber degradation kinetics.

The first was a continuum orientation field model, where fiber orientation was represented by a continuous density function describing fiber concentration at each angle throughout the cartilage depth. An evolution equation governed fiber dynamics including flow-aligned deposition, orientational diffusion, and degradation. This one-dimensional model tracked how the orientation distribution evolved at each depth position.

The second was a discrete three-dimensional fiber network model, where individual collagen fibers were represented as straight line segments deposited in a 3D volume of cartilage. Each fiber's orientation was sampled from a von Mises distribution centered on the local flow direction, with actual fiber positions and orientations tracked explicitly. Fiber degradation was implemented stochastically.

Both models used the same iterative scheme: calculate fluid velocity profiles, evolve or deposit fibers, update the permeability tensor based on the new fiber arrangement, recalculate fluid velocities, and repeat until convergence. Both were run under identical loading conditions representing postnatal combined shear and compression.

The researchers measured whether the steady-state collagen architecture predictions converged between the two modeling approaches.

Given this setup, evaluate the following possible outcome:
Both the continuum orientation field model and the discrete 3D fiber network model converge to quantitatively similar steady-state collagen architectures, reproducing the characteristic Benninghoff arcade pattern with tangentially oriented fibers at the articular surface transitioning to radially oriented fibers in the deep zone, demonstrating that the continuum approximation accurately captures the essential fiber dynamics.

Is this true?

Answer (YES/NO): YES